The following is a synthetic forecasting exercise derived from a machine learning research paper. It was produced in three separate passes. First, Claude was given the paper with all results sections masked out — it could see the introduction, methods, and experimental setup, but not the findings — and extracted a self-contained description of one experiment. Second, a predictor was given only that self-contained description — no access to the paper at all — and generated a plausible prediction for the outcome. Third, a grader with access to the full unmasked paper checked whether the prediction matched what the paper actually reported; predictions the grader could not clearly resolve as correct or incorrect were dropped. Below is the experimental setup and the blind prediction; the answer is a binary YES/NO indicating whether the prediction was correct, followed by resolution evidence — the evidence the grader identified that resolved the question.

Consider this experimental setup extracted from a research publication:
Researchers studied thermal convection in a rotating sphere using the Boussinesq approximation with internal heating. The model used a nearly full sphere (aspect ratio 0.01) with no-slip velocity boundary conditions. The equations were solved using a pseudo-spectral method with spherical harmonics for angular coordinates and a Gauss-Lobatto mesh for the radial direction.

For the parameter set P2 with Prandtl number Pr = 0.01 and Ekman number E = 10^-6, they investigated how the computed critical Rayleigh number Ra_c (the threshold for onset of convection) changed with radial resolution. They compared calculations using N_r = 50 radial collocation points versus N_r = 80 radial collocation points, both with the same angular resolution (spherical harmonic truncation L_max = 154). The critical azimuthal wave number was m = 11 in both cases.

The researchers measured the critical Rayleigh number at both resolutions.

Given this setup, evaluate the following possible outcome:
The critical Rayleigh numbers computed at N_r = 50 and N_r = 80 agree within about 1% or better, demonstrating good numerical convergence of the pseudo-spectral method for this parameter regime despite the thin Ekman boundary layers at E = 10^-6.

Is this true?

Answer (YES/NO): NO